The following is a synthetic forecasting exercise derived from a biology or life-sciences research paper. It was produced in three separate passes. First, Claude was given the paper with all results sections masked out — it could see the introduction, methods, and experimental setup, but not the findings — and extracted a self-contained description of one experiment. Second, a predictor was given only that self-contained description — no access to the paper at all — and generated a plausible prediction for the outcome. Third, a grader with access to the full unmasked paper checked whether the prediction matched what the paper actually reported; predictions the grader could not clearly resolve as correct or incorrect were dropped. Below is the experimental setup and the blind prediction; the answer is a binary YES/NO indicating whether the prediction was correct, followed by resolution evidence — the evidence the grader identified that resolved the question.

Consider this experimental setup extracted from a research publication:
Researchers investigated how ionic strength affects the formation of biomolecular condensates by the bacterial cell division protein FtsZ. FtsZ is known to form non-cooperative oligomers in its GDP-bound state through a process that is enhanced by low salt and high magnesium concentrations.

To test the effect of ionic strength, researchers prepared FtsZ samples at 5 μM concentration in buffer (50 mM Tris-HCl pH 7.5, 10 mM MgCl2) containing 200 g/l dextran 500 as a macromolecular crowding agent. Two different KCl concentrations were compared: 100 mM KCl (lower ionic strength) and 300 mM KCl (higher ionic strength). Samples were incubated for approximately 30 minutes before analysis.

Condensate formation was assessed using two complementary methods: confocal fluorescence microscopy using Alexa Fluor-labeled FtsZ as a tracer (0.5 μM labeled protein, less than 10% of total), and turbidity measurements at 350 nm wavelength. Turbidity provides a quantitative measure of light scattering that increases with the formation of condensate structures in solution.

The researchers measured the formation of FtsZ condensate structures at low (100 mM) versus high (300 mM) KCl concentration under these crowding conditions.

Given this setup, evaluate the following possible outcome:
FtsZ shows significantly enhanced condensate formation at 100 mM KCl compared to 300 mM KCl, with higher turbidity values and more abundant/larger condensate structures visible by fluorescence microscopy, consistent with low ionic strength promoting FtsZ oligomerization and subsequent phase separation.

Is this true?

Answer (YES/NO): YES